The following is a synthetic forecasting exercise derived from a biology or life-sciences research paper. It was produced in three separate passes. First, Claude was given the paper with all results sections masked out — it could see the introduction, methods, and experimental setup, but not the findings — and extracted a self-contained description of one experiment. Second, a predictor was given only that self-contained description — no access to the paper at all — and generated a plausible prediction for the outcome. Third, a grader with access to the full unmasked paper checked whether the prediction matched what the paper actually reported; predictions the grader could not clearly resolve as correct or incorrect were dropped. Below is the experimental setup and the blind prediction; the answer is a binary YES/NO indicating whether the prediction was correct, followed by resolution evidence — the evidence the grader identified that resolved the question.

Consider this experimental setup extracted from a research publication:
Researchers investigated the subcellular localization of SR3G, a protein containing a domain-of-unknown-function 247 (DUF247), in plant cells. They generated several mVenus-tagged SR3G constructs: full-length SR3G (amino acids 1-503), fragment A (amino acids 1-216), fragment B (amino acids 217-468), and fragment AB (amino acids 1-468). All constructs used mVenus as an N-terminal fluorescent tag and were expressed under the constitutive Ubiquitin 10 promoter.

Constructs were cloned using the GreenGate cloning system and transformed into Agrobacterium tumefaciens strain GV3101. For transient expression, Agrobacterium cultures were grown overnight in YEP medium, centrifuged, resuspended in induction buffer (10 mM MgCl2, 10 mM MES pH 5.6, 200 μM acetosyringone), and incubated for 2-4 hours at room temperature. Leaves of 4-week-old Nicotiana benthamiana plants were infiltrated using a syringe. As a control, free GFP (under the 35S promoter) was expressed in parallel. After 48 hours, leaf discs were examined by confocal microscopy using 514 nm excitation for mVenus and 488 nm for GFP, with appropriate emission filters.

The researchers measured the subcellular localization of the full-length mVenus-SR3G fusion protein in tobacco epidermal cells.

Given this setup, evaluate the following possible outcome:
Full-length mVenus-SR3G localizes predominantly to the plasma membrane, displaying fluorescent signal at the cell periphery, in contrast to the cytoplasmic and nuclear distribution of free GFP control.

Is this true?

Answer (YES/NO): YES